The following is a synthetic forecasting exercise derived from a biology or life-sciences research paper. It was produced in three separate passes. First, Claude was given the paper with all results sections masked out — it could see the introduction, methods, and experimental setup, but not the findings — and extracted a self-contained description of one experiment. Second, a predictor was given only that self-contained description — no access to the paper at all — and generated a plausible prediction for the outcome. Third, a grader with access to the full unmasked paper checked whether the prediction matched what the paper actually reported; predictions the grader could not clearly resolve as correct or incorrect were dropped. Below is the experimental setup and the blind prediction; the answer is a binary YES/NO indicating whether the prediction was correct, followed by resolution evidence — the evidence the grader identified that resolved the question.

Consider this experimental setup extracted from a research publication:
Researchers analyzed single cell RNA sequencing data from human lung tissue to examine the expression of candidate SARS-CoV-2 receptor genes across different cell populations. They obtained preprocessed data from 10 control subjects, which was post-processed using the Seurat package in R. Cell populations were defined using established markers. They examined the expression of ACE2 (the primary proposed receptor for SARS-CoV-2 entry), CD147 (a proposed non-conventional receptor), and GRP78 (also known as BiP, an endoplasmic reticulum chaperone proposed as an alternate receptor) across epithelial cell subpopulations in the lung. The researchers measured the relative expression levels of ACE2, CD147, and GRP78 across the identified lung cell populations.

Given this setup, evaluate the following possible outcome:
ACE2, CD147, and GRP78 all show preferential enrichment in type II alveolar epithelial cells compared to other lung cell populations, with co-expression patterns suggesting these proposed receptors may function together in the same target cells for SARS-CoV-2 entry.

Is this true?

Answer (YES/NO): NO